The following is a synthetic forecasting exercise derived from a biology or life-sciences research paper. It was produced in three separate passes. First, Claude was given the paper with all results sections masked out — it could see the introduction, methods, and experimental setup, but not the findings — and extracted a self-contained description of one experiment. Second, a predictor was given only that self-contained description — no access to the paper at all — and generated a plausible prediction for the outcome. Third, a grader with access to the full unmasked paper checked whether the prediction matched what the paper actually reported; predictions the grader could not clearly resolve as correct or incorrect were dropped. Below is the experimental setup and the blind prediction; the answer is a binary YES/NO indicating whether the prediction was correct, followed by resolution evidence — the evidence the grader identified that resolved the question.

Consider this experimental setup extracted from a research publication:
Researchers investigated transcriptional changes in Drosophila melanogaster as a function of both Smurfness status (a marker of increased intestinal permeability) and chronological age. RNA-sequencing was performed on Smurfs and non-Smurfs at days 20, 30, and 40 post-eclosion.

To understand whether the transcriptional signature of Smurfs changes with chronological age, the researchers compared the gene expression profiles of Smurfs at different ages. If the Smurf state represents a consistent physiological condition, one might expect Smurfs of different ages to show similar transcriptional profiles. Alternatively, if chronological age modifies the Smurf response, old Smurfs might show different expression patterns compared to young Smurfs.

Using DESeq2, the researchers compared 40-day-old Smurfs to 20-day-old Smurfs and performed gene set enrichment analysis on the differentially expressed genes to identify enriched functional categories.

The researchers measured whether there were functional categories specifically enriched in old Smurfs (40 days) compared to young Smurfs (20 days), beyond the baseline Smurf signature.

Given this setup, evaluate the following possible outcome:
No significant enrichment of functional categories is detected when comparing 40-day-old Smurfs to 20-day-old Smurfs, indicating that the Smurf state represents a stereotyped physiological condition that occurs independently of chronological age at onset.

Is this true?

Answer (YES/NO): NO